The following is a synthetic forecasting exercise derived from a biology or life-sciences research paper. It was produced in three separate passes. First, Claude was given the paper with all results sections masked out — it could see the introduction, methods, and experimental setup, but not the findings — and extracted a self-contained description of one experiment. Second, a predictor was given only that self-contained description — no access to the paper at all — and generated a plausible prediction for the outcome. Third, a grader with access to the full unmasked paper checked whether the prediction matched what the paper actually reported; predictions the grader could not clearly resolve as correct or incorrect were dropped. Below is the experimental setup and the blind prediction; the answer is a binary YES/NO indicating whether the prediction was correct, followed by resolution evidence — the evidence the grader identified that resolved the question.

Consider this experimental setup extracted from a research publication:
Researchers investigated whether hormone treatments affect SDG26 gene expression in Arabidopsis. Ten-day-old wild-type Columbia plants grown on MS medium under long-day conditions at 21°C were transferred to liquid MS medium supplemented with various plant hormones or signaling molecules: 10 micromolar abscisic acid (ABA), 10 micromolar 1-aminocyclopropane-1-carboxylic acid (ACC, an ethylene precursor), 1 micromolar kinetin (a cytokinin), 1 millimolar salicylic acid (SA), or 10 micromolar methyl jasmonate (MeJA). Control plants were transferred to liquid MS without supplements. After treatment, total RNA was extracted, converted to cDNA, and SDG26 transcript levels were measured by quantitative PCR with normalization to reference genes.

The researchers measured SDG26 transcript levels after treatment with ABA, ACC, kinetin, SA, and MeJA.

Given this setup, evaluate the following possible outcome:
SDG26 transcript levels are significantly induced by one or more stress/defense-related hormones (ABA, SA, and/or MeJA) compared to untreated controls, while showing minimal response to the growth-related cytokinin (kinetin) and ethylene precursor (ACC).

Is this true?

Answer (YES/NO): NO